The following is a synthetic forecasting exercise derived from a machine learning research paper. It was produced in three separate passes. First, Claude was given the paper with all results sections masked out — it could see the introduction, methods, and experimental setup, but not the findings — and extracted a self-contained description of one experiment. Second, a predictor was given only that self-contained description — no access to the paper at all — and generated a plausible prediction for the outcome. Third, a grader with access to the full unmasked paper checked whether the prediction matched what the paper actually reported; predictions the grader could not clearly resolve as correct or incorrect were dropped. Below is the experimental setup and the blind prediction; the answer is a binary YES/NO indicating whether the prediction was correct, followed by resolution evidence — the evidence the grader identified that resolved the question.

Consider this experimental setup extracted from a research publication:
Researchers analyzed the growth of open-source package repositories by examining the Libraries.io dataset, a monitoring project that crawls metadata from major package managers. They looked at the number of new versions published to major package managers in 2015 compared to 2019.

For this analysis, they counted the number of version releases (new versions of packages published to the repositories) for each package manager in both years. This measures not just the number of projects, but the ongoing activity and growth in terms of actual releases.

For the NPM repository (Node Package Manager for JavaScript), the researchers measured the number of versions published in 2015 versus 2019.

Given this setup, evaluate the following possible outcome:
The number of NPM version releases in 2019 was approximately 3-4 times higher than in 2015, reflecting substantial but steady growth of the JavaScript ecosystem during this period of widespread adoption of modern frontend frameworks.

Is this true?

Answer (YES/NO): NO